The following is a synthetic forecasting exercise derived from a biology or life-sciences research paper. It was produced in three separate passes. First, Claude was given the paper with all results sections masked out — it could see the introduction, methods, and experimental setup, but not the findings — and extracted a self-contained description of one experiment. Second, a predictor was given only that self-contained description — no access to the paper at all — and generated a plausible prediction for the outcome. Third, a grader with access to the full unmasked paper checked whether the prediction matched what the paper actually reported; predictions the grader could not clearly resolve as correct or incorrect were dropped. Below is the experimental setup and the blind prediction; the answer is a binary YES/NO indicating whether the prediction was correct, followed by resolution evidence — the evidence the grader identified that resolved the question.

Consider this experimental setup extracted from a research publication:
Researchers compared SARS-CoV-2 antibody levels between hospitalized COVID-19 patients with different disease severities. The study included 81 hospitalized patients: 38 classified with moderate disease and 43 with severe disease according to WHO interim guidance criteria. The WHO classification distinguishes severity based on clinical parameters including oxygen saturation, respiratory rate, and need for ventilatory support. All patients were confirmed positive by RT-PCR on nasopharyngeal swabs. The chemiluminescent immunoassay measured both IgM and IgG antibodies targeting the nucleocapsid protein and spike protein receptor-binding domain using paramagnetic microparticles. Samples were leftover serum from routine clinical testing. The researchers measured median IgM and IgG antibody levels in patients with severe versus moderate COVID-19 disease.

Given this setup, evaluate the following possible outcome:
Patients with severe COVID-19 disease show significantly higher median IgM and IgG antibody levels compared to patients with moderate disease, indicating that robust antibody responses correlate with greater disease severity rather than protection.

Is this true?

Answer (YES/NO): NO